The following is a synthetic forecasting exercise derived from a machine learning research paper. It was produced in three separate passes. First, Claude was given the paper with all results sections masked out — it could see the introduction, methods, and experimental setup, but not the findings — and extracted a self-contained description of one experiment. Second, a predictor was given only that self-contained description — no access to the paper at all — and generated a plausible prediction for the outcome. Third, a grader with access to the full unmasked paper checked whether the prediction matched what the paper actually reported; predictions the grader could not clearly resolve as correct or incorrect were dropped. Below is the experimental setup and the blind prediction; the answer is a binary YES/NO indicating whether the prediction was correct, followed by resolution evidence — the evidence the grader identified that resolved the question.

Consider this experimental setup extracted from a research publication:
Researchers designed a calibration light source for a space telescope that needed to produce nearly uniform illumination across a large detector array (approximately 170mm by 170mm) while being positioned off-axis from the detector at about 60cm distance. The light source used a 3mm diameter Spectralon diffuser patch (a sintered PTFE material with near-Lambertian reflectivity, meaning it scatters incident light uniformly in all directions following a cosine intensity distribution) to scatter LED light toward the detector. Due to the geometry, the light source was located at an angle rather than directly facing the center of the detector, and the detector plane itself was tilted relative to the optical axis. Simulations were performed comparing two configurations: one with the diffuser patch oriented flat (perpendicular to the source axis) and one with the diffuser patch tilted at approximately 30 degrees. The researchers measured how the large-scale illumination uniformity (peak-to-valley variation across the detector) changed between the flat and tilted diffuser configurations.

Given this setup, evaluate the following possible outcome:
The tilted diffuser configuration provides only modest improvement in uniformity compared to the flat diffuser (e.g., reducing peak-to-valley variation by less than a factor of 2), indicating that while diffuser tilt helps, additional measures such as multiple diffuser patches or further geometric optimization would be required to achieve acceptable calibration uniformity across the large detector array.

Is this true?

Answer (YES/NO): NO